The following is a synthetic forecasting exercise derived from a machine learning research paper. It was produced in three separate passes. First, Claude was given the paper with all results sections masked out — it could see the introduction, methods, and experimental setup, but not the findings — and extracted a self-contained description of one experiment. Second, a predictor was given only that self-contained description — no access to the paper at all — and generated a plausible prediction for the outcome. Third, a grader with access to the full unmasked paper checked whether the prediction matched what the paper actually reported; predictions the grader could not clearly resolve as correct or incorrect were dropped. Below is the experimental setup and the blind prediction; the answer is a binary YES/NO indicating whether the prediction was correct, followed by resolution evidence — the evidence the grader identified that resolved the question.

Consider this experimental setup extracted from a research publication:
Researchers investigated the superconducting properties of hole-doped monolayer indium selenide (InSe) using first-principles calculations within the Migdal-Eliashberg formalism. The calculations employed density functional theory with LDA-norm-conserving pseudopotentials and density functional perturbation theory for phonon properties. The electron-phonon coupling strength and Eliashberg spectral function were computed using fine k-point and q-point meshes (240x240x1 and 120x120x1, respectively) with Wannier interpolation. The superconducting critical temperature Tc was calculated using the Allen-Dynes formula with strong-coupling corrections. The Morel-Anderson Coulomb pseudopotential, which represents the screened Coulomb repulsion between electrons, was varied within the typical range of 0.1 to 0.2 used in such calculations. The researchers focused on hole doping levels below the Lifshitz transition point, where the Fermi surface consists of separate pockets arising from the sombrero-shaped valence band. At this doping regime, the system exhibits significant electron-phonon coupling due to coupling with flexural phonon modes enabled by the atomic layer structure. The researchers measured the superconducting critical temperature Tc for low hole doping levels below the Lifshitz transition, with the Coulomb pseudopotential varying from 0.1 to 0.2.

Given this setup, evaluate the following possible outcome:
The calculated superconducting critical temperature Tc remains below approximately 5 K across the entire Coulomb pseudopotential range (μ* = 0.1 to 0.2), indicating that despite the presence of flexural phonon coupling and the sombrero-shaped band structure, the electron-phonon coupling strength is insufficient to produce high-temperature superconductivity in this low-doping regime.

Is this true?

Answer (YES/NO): NO